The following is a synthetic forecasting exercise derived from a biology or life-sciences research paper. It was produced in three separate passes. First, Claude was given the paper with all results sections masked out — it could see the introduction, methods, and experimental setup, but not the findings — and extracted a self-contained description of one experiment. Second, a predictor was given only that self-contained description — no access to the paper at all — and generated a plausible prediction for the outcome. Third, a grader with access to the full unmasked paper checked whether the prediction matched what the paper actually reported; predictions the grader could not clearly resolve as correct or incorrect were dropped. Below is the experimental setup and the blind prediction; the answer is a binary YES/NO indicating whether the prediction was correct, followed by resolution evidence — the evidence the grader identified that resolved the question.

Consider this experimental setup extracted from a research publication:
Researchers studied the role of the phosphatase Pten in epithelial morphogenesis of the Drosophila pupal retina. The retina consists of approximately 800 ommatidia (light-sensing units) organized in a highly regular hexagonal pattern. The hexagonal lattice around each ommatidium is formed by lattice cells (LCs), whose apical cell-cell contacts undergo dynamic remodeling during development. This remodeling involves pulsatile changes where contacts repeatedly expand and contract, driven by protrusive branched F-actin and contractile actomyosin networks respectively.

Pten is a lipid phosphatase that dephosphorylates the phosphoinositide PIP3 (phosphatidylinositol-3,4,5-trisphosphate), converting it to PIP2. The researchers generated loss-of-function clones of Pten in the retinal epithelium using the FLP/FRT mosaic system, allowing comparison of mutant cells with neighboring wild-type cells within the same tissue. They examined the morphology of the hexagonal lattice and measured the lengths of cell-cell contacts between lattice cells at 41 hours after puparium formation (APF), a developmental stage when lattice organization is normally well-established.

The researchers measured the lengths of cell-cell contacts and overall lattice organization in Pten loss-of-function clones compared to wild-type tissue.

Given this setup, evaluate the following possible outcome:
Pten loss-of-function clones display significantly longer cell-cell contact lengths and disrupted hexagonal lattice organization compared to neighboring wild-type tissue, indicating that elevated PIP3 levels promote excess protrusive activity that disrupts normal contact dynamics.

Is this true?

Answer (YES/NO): NO